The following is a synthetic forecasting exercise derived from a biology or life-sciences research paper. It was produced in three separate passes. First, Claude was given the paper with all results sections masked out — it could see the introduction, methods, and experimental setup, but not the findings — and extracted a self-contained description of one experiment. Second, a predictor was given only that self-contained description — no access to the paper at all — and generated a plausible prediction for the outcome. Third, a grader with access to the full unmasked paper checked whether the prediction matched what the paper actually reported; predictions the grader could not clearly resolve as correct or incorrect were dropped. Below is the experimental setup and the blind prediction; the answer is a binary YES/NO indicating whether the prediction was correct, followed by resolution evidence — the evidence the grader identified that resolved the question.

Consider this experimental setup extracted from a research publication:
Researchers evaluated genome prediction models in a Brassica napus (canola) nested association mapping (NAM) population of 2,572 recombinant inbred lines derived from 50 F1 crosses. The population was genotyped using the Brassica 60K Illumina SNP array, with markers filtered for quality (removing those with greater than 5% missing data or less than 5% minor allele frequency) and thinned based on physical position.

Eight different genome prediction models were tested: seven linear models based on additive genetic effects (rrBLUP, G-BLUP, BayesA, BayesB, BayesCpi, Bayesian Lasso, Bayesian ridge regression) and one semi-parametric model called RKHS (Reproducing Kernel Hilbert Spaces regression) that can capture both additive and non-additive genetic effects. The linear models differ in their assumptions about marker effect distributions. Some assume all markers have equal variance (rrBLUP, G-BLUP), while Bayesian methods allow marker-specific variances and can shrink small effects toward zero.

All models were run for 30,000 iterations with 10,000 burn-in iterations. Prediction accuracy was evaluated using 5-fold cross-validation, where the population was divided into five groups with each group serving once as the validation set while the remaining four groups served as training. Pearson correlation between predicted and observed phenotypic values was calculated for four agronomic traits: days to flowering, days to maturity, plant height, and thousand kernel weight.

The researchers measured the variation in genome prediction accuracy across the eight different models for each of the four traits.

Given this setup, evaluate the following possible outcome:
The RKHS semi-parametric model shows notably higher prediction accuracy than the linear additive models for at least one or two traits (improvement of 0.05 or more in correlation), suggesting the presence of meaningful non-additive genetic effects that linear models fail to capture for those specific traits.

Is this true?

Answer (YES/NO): NO